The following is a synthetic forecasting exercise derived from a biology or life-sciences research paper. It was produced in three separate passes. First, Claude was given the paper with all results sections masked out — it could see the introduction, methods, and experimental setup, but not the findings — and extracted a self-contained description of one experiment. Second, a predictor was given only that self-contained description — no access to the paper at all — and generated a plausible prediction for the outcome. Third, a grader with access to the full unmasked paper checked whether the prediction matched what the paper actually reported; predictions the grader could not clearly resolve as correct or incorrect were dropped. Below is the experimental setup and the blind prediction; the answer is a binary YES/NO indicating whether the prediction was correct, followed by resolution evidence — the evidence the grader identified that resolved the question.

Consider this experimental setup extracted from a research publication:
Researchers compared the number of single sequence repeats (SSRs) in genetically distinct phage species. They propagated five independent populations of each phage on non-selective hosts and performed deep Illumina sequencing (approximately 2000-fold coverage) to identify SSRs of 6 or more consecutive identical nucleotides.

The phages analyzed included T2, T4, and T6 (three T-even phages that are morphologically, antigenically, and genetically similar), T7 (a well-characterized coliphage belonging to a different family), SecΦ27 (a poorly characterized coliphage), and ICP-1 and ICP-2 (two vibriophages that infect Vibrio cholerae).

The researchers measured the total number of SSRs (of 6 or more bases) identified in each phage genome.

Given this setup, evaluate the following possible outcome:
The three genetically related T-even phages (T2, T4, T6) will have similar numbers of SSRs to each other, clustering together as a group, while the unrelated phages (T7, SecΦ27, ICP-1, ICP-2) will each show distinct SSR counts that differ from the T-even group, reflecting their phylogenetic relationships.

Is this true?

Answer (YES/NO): NO